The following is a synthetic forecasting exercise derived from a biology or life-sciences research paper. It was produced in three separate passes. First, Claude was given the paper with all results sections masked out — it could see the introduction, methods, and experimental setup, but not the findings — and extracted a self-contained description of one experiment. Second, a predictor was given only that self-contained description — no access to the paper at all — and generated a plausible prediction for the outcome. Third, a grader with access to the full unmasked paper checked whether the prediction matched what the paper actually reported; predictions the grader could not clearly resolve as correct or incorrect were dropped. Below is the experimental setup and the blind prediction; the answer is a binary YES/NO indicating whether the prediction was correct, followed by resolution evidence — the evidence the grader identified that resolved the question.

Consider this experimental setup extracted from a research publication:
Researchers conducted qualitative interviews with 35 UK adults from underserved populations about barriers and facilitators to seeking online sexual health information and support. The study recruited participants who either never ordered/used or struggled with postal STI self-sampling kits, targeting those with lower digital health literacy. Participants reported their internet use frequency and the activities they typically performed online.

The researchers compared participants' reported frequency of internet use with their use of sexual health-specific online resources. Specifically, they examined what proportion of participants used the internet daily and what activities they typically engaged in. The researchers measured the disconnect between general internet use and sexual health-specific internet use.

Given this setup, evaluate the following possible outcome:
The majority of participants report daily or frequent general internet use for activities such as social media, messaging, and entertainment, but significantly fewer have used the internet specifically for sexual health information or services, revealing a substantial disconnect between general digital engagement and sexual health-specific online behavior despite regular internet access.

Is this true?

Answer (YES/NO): YES